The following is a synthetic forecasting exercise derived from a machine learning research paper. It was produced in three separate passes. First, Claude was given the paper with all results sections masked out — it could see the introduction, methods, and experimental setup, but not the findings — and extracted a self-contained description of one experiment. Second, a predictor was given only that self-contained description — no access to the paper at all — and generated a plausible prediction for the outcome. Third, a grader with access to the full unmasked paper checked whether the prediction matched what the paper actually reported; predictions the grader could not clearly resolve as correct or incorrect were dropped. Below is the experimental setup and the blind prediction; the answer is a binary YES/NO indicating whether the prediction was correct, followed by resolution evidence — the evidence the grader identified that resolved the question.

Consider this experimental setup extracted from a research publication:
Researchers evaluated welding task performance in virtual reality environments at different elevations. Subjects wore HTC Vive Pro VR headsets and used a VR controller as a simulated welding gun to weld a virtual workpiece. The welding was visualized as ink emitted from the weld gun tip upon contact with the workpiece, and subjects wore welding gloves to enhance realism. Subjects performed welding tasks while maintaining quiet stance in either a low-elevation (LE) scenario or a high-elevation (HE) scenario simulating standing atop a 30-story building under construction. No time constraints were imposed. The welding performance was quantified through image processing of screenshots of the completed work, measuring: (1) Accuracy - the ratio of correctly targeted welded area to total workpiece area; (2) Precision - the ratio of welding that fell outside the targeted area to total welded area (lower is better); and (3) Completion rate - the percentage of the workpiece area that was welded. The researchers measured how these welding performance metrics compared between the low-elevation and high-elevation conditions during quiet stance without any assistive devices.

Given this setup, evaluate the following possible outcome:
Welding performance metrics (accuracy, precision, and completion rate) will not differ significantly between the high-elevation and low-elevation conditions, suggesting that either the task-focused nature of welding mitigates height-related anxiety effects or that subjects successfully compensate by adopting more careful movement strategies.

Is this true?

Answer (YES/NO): YES